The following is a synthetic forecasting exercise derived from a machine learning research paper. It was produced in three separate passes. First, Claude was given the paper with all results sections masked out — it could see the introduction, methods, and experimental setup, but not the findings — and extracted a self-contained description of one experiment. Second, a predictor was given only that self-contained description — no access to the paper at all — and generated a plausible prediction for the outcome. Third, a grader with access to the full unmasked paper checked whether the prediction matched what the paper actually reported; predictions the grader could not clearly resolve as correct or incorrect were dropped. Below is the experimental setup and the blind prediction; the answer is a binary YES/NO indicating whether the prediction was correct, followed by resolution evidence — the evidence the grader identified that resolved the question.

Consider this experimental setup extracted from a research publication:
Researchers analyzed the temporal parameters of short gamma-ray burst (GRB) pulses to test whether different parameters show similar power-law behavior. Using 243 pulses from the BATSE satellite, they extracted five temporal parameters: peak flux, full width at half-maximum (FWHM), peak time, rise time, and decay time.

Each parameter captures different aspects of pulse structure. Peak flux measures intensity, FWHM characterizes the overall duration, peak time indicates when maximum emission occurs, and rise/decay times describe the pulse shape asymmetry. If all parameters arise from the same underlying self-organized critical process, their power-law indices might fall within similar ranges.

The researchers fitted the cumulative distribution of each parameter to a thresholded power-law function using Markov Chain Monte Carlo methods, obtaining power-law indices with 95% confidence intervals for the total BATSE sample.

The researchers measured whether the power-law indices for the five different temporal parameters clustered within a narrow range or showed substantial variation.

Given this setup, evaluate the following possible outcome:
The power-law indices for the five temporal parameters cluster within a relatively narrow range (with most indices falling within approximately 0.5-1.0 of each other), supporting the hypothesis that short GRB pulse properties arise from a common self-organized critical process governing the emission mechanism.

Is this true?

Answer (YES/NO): YES